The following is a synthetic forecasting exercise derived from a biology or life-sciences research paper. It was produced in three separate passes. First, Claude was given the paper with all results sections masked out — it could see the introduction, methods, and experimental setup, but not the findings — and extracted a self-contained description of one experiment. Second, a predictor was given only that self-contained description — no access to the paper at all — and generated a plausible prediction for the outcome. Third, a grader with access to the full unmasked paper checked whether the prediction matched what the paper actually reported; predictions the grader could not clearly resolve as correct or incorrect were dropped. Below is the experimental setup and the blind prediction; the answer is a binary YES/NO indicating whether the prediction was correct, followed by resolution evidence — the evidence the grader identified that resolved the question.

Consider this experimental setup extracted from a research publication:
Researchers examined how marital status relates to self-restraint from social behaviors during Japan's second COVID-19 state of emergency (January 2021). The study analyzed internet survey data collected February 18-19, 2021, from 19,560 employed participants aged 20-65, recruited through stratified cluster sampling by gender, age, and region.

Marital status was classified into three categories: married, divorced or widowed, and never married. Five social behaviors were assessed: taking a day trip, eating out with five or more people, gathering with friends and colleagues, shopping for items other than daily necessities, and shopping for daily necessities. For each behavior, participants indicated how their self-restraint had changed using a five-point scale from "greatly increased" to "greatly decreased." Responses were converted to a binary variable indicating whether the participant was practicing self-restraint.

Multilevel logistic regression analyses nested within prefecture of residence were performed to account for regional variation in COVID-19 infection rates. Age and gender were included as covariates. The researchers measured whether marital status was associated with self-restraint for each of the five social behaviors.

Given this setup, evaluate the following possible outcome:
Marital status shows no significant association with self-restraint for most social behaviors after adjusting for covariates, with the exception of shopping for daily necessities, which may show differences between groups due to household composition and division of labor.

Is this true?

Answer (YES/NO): NO